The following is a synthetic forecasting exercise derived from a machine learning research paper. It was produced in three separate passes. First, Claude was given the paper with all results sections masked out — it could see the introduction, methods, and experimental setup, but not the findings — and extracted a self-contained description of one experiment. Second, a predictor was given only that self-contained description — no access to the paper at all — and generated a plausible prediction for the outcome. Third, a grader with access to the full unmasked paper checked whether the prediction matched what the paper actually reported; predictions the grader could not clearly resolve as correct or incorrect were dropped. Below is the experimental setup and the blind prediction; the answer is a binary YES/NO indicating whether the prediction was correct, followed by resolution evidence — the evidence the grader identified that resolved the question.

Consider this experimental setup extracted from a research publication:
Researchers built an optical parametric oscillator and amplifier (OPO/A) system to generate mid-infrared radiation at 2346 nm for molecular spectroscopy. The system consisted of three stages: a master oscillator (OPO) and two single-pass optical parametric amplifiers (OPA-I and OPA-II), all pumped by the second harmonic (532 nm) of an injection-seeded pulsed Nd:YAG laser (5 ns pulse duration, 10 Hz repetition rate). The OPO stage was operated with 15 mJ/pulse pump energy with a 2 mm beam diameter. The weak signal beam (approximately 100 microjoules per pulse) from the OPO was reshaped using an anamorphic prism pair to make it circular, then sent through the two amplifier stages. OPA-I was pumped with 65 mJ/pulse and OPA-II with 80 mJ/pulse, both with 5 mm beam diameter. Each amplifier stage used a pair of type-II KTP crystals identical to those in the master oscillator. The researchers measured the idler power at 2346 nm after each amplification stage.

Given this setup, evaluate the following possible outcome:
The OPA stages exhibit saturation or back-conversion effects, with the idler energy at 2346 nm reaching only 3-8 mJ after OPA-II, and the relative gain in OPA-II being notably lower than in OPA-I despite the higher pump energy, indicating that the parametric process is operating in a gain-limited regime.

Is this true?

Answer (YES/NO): YES